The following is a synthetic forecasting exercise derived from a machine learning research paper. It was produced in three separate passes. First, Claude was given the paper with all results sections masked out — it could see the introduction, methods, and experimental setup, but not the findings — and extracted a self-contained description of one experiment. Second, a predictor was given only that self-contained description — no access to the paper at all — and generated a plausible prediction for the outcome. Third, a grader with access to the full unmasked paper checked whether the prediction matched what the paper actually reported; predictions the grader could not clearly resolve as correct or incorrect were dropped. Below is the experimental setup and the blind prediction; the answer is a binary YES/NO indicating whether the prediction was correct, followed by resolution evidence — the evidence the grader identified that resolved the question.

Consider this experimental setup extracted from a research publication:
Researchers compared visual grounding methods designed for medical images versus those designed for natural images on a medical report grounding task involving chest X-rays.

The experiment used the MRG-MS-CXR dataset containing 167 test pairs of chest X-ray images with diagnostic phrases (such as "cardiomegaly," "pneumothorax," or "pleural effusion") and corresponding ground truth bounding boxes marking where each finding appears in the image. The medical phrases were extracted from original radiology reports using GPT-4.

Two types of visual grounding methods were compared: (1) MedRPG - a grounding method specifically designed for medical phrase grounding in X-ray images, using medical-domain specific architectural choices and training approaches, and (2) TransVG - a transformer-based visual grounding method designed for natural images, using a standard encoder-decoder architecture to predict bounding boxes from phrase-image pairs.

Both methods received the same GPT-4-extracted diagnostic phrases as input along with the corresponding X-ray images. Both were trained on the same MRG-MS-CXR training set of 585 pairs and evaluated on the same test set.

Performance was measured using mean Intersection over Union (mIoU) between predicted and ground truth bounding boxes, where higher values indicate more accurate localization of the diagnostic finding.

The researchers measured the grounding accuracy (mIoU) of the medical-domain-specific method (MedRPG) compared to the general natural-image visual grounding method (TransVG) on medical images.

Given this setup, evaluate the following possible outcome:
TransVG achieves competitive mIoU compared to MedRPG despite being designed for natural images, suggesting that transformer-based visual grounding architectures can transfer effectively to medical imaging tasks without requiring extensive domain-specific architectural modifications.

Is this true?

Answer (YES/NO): YES